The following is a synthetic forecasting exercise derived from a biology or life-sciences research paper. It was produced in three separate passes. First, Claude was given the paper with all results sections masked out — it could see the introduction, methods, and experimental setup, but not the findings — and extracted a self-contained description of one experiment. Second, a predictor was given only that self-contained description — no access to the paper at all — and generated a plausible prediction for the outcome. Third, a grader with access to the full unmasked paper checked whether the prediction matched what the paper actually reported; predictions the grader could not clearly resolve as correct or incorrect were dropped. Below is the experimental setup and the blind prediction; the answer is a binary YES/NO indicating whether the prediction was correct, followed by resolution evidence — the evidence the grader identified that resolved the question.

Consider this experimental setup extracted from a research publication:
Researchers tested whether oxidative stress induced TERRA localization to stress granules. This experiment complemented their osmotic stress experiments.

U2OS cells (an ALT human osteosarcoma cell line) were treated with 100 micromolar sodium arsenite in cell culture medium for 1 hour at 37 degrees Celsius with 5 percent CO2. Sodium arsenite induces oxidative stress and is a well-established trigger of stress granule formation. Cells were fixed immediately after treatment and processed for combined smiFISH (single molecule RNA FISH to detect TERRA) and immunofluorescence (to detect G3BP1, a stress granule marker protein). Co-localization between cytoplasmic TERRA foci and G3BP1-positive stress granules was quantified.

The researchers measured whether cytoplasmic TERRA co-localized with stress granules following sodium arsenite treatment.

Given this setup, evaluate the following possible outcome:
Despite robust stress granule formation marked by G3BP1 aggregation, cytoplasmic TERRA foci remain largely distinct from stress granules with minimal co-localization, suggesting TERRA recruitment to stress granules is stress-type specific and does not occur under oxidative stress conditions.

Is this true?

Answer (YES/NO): NO